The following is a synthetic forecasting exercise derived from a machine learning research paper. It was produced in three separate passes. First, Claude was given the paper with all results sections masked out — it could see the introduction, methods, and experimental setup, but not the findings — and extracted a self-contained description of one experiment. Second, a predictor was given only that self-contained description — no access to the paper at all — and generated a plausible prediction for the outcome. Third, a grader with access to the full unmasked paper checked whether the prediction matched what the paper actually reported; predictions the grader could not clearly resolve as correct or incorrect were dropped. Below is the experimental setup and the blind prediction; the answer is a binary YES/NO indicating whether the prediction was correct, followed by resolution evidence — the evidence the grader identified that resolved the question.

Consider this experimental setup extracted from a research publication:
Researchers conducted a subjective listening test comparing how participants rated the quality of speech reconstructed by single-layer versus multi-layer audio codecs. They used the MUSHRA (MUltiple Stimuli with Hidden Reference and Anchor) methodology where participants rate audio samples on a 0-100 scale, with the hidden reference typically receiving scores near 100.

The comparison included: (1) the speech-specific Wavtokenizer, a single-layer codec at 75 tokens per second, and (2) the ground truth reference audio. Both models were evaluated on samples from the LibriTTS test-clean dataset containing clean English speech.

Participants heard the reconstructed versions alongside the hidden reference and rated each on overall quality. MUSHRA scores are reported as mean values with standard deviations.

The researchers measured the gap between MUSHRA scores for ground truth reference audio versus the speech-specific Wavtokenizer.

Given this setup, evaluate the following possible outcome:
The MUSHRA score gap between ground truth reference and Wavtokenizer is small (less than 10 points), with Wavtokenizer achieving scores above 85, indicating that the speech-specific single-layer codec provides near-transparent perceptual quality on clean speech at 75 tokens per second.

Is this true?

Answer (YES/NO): YES